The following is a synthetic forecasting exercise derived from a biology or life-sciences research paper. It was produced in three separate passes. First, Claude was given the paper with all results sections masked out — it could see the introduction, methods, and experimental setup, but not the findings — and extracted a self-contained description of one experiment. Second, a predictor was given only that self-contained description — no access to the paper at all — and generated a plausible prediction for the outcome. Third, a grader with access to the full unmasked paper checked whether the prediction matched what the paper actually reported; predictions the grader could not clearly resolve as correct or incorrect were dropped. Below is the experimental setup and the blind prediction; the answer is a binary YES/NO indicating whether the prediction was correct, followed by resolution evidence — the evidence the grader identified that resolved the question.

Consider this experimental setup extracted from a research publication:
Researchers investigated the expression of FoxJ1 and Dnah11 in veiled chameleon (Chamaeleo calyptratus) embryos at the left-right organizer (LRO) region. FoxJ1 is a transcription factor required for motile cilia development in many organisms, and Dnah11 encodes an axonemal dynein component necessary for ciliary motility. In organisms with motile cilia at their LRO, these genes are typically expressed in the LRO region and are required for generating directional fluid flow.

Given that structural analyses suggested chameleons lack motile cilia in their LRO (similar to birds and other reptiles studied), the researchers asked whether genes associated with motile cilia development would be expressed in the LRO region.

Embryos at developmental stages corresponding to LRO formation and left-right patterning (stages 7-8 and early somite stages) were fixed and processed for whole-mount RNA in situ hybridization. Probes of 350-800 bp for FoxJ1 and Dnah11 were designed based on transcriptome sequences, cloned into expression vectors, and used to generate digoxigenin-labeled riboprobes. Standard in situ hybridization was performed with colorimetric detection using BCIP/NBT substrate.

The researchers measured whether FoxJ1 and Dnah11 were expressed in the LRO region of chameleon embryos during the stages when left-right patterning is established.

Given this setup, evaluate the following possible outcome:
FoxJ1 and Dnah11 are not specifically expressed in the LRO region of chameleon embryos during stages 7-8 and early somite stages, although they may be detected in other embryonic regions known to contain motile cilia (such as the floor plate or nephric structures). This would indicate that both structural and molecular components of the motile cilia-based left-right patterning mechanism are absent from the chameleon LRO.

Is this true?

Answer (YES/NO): YES